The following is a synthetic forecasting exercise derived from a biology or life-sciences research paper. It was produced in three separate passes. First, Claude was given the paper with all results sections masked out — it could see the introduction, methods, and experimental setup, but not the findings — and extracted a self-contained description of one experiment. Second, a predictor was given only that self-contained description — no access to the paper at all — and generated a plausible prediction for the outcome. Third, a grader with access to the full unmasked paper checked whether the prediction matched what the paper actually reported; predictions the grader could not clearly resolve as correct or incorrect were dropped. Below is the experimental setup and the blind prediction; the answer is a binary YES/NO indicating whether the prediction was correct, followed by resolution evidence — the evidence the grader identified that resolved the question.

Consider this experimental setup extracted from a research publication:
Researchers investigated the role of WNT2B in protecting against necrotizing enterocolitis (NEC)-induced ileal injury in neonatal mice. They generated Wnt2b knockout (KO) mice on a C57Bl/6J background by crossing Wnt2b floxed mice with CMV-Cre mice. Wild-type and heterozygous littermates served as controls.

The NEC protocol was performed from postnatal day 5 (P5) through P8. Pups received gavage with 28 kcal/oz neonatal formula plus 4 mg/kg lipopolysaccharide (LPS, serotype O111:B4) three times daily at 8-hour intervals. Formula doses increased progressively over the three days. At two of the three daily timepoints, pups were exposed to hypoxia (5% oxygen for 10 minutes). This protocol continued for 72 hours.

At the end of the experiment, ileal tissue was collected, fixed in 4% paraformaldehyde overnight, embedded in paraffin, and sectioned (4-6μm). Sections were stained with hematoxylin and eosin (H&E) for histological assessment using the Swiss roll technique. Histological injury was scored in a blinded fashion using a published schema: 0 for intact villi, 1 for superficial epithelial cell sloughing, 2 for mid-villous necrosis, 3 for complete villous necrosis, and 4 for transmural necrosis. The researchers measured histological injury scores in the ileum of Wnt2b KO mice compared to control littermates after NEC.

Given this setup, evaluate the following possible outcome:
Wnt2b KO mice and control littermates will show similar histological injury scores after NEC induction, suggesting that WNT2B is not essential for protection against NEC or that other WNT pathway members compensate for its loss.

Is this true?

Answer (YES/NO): YES